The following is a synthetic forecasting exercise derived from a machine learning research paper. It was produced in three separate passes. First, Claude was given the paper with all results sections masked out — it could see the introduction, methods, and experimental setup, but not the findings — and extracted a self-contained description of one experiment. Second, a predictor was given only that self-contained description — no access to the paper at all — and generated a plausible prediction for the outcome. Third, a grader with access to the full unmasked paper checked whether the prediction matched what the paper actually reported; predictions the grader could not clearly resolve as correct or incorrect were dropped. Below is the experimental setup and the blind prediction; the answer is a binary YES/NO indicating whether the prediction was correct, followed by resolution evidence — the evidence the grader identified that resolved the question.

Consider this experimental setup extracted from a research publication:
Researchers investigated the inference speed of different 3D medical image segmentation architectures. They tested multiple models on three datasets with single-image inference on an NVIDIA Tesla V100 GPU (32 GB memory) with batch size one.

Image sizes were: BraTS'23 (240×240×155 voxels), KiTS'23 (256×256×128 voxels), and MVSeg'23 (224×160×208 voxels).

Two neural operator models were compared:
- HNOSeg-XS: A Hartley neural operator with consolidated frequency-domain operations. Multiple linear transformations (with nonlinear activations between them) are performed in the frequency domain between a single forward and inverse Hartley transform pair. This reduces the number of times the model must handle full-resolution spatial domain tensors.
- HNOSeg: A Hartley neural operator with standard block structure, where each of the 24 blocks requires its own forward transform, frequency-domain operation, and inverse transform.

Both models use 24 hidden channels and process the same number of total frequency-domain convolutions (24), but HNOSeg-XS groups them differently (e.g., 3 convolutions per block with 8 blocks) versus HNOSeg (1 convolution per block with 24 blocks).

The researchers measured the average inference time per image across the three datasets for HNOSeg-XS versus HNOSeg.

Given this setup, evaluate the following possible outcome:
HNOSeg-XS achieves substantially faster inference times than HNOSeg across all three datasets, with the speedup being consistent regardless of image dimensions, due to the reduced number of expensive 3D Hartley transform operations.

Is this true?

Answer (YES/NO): NO